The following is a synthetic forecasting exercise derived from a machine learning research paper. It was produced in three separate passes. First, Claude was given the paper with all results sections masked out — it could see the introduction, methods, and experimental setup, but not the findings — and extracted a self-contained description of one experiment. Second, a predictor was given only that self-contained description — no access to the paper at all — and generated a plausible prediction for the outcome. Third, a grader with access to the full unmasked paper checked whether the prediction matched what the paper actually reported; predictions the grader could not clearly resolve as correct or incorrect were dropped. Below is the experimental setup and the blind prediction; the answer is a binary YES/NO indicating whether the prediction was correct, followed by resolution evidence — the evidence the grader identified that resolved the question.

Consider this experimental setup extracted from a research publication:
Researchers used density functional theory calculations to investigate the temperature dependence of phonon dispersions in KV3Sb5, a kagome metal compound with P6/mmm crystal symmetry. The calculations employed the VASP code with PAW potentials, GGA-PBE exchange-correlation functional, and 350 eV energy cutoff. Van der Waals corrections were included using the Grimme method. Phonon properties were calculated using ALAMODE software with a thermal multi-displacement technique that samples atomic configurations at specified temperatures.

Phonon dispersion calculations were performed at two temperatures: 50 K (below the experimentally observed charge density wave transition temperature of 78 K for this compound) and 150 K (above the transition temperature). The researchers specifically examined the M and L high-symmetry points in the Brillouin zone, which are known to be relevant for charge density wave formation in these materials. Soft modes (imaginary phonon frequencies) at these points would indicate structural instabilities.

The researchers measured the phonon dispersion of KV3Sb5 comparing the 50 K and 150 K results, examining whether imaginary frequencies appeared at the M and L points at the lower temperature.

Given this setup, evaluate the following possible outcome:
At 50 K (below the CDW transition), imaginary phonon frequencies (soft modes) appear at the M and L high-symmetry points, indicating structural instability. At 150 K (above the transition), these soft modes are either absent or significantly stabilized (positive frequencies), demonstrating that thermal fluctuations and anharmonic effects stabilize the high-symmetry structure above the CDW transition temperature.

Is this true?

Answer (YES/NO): NO